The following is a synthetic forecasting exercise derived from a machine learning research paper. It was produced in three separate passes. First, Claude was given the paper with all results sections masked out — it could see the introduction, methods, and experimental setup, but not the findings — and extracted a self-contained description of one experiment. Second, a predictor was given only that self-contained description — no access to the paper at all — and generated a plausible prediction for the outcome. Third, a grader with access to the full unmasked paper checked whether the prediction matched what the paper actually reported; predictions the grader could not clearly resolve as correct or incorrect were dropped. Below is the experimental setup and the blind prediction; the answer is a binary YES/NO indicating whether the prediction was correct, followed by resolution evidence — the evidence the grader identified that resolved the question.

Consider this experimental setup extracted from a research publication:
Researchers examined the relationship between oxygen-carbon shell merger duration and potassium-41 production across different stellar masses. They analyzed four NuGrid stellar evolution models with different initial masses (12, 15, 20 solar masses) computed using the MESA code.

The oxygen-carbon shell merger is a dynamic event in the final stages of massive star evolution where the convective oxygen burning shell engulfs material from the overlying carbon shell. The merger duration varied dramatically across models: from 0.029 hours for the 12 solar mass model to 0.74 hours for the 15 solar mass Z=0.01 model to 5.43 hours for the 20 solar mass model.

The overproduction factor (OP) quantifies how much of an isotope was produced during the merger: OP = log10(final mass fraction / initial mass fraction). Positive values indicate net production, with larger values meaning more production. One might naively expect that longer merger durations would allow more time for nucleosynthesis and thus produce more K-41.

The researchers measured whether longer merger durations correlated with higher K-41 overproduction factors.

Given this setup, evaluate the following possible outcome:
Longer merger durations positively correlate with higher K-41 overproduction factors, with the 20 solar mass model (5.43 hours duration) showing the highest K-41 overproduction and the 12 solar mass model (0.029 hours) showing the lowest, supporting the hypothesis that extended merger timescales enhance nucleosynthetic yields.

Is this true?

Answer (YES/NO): NO